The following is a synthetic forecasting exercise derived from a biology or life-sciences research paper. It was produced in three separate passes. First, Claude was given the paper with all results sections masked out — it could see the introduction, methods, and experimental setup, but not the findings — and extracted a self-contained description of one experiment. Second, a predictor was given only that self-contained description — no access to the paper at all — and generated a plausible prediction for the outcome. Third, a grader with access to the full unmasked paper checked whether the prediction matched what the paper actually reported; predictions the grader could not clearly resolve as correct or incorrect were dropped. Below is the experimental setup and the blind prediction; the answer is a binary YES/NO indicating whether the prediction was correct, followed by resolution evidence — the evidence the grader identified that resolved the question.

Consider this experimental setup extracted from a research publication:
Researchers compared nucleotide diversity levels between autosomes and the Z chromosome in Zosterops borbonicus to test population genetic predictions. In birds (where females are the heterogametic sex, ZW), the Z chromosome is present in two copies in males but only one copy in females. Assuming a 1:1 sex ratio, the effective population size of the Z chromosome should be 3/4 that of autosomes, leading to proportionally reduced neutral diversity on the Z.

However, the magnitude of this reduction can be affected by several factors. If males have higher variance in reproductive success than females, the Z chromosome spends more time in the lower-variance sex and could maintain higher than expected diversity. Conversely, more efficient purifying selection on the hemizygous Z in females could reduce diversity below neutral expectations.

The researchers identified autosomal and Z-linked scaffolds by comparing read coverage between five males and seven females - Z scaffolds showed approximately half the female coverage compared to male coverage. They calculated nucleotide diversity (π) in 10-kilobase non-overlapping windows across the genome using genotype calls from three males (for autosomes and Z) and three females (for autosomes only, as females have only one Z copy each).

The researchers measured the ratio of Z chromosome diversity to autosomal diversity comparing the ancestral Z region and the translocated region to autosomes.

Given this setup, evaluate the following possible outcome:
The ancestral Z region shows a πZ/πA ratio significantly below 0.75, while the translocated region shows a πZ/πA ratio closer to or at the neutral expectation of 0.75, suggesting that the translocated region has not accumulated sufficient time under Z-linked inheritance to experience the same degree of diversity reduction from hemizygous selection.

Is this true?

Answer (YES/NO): NO